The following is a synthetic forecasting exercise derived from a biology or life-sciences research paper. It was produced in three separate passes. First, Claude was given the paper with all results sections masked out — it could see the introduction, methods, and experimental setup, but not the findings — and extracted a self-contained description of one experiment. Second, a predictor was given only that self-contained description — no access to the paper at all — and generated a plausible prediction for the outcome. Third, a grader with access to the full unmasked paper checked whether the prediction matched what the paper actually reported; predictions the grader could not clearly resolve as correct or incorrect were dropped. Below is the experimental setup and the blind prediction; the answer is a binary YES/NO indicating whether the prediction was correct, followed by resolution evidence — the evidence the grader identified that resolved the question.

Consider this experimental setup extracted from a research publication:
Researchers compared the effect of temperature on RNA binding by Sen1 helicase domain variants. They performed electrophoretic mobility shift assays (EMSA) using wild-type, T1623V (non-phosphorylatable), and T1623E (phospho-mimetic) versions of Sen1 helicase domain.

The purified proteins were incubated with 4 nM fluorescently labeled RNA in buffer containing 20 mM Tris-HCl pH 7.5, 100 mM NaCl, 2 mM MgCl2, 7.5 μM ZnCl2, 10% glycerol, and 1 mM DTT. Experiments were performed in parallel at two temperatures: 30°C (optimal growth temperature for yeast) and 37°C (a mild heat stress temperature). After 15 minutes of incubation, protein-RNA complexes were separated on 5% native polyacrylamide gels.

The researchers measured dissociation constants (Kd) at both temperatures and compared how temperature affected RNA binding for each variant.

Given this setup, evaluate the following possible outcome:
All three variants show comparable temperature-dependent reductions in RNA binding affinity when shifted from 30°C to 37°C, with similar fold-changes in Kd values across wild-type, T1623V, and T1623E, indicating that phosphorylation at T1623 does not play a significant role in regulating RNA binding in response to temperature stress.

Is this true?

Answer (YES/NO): NO